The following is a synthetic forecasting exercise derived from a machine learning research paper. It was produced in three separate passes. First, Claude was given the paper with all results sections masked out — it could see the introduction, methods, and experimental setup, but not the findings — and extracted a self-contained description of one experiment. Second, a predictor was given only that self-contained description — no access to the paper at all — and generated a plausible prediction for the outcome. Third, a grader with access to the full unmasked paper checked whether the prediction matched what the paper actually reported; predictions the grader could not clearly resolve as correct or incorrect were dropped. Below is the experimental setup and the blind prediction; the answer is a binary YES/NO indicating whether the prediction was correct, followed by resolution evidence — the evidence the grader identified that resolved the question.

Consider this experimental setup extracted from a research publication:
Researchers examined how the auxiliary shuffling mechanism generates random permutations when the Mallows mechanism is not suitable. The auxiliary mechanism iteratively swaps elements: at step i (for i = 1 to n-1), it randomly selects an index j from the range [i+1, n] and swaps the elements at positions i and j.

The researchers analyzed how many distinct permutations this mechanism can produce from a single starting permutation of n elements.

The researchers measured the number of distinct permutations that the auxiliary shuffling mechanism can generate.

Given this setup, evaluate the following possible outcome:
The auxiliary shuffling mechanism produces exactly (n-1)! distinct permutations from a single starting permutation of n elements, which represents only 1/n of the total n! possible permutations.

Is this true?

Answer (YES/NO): YES